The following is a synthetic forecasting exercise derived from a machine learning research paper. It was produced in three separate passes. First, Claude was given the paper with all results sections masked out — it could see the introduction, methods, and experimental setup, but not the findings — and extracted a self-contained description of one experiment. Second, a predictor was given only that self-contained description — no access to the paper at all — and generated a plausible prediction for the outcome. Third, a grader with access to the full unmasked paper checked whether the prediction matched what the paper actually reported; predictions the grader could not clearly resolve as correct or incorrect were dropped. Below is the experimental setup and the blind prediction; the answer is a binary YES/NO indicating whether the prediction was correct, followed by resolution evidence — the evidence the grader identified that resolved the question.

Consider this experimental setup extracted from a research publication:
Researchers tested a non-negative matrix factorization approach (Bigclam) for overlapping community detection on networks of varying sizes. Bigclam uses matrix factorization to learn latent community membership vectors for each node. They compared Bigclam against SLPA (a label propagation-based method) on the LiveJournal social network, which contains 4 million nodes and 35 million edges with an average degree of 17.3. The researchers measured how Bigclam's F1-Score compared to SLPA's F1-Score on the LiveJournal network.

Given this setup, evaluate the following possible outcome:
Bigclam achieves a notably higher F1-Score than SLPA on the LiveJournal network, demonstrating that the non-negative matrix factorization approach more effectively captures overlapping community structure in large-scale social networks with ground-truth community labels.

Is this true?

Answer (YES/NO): NO